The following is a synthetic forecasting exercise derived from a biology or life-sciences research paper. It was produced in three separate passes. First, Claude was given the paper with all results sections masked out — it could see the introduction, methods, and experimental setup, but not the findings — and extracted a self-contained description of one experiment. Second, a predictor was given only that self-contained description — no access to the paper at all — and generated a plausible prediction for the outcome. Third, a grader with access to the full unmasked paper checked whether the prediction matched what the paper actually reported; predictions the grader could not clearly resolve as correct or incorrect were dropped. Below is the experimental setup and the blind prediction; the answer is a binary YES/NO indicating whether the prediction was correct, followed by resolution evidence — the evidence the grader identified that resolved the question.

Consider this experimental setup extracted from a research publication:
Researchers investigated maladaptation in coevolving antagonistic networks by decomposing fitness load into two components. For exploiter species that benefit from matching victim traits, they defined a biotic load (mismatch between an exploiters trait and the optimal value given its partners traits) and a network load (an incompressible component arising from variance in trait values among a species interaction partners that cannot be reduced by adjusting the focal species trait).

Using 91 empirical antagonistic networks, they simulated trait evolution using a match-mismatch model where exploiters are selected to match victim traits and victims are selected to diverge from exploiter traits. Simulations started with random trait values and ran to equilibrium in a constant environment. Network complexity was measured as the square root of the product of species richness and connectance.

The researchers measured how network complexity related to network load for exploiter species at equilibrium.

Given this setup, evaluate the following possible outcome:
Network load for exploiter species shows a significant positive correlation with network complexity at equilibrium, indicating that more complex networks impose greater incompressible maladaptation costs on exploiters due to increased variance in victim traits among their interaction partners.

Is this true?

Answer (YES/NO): YES